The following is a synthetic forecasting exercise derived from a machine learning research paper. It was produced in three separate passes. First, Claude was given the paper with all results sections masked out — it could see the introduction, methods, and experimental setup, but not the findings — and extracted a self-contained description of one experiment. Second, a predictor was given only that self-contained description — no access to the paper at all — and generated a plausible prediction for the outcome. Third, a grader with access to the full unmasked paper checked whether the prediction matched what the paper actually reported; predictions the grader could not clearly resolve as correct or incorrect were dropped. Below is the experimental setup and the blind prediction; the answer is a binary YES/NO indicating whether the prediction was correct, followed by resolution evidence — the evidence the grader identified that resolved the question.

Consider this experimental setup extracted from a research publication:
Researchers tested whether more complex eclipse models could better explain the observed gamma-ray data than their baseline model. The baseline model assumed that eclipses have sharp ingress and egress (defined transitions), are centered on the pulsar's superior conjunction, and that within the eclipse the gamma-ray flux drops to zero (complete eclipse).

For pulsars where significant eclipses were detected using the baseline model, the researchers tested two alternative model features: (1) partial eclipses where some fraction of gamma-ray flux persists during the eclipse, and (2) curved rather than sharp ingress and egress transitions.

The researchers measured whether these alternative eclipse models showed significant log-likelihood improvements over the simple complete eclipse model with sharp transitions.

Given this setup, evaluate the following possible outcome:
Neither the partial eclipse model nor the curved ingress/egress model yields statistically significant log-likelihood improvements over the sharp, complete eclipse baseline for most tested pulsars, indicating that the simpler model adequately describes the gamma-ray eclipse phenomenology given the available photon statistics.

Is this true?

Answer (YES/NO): YES